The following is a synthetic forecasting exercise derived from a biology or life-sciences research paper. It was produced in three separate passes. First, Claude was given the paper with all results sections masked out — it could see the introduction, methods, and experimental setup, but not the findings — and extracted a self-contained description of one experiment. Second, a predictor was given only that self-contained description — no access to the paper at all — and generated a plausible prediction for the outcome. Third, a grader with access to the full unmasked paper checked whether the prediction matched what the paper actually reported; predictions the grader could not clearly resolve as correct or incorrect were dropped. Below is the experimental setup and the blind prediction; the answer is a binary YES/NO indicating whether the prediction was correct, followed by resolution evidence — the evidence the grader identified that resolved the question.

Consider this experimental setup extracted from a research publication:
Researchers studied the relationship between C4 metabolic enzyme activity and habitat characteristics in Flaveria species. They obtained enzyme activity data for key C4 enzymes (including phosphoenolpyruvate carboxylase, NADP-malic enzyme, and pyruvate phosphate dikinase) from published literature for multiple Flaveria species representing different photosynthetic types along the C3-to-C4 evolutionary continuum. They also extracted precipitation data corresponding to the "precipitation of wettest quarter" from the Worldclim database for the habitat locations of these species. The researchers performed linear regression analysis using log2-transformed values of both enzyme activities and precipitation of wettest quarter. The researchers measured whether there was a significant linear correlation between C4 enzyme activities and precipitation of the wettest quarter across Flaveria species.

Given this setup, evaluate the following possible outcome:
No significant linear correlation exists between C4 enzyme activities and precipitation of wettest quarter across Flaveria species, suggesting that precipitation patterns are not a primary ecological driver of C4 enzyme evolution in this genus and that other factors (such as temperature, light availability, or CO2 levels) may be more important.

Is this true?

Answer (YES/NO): NO